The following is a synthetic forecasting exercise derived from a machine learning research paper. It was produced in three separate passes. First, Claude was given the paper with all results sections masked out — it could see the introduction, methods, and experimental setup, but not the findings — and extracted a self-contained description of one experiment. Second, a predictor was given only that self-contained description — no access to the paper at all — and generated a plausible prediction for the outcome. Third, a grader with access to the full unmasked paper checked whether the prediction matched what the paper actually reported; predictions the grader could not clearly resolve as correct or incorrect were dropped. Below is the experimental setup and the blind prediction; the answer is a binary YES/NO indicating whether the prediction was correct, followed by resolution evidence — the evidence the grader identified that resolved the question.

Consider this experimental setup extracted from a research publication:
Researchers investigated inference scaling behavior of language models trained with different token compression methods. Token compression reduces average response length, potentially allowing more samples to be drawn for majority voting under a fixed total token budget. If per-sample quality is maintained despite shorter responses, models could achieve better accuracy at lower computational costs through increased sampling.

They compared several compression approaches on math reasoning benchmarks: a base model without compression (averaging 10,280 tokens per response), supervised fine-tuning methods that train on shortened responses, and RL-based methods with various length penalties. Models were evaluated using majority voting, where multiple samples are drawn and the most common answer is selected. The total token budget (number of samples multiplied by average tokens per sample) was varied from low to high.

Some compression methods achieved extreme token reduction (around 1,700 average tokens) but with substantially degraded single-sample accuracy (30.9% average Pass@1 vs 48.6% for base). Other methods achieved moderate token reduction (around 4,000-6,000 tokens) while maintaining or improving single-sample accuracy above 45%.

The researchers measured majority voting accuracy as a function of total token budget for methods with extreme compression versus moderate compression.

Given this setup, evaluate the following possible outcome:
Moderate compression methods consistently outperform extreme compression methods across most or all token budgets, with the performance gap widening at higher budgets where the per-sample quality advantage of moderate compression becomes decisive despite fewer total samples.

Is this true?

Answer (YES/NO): NO